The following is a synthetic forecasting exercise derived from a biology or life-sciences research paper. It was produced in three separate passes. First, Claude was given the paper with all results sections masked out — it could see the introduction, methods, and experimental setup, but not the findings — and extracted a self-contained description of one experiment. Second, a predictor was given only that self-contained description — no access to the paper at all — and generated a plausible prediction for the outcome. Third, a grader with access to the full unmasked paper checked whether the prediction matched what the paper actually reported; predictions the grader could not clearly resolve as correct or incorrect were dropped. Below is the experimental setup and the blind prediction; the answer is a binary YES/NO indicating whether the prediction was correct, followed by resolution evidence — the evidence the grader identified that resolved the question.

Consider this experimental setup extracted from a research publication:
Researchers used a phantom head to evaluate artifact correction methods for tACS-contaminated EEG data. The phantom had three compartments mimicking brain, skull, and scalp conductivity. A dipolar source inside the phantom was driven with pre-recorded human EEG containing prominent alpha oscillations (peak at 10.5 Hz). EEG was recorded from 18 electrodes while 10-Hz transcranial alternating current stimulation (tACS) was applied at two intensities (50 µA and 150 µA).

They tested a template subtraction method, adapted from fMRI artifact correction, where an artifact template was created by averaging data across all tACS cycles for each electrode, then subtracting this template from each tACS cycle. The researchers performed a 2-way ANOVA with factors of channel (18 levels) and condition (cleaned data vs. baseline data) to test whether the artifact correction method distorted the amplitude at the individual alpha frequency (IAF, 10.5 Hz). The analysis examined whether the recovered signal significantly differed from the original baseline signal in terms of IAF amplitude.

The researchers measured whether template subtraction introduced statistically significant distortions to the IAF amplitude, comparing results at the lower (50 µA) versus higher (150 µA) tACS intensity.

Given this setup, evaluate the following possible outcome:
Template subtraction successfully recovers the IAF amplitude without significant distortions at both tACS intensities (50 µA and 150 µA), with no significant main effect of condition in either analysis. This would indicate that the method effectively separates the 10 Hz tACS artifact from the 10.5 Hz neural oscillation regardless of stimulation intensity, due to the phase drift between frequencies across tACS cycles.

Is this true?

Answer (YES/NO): NO